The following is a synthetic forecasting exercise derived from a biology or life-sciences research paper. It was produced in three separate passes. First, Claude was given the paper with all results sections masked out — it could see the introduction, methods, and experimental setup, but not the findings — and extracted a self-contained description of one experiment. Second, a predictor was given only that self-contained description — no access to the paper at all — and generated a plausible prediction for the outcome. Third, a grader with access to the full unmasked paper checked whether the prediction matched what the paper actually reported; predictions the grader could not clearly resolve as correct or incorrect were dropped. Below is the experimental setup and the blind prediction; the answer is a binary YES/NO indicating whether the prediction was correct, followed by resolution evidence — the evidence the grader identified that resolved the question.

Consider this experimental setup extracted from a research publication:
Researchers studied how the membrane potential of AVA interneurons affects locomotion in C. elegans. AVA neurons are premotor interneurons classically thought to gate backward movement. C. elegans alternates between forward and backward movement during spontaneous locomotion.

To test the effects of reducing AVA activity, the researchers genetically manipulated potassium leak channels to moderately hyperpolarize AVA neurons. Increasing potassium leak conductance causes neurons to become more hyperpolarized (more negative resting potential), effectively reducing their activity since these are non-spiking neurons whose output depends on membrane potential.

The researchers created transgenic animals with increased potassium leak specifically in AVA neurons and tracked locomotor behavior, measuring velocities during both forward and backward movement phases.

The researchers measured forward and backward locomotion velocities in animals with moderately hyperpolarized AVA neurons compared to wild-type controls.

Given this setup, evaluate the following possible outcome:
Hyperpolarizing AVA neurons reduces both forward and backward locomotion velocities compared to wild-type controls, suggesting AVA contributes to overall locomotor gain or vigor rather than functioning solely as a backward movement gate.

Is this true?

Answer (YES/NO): YES